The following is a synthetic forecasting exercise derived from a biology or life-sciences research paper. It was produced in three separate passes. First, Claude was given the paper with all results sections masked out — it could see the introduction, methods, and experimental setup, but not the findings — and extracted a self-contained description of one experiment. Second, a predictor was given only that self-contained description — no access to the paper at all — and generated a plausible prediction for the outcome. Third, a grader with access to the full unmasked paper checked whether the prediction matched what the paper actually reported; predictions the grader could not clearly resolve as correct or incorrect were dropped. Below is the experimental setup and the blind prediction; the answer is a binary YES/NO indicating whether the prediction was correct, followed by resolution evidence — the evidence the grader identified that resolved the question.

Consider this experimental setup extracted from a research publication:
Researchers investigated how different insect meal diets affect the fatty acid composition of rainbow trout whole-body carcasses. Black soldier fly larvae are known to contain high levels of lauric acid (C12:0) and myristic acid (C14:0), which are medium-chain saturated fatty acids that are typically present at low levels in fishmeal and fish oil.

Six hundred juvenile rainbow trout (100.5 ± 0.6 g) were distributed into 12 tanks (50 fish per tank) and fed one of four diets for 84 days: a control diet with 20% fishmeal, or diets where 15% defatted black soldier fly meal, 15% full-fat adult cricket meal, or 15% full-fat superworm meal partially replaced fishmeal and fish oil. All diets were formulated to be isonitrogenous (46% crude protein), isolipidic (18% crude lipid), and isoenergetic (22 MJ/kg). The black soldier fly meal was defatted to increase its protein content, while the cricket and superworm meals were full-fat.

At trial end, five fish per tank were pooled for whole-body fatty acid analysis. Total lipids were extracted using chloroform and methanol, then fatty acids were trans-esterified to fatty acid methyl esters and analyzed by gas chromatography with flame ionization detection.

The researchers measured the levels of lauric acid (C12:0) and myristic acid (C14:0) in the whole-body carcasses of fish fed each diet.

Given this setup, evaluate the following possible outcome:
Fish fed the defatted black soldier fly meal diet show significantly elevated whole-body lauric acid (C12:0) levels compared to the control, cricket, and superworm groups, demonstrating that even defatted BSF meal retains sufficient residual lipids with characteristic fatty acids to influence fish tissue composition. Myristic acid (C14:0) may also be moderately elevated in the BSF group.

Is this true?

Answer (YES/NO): YES